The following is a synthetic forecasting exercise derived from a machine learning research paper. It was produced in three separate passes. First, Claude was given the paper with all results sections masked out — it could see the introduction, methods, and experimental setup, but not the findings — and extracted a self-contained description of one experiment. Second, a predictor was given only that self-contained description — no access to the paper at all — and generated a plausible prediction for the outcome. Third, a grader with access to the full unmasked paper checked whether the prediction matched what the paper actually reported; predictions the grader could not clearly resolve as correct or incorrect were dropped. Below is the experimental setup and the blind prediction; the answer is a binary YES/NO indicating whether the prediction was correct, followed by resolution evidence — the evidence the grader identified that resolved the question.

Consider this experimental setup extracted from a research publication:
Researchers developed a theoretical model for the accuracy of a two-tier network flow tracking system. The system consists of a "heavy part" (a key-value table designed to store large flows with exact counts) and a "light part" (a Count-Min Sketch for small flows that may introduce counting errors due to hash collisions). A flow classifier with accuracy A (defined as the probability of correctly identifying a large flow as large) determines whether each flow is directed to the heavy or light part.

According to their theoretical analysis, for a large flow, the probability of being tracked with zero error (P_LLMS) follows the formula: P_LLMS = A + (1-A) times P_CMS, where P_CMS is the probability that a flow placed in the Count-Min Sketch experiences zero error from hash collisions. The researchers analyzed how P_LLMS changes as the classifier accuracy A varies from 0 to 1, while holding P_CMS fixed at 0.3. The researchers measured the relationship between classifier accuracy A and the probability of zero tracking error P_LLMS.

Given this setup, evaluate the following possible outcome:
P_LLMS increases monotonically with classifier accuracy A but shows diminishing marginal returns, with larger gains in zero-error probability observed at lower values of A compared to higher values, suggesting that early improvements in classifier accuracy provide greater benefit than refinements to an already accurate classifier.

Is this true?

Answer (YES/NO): NO